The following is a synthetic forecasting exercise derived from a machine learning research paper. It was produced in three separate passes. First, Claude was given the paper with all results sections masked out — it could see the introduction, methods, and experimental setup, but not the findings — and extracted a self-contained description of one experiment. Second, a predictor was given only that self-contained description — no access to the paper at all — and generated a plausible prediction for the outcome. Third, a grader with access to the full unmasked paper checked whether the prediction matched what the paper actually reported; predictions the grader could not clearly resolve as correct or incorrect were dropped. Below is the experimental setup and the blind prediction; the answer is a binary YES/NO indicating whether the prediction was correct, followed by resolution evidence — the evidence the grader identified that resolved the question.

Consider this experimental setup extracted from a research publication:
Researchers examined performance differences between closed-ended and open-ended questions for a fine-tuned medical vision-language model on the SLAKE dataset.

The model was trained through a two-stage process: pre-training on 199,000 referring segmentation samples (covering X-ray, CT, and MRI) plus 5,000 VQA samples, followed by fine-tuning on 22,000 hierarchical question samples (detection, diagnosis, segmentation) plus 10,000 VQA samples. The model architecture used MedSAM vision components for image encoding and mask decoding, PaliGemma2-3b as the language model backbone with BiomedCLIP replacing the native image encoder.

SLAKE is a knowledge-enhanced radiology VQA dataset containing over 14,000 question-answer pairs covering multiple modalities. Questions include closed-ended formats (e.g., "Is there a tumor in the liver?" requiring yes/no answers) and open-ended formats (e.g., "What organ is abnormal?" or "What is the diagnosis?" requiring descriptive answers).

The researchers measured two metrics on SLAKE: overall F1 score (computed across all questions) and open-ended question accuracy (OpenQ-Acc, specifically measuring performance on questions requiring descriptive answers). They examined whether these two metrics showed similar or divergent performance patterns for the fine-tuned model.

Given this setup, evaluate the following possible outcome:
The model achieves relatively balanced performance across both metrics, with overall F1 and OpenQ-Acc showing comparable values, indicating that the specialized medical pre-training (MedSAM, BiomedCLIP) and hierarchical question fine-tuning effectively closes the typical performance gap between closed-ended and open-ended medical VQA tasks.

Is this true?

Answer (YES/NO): YES